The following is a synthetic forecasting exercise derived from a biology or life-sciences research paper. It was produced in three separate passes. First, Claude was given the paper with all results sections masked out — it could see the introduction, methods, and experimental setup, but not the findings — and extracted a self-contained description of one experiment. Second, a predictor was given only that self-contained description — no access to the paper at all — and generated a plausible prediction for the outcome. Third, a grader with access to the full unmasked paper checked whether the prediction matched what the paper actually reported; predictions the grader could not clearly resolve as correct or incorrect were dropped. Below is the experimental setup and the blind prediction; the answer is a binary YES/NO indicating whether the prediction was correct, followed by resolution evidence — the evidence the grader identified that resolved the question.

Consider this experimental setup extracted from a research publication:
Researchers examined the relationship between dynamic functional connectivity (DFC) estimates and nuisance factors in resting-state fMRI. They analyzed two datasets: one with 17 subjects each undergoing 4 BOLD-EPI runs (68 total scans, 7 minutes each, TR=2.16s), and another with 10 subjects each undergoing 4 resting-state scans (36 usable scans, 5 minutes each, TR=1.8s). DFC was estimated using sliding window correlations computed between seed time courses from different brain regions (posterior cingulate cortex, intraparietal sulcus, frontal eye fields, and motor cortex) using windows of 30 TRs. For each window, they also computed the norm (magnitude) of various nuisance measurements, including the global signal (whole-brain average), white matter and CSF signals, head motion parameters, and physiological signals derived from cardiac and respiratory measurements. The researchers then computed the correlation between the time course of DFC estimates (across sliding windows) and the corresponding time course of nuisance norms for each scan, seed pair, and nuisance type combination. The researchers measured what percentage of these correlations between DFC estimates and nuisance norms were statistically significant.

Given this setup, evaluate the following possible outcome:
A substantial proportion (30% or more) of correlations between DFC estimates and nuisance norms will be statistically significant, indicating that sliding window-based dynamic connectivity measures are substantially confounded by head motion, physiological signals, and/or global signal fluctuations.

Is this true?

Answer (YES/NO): YES